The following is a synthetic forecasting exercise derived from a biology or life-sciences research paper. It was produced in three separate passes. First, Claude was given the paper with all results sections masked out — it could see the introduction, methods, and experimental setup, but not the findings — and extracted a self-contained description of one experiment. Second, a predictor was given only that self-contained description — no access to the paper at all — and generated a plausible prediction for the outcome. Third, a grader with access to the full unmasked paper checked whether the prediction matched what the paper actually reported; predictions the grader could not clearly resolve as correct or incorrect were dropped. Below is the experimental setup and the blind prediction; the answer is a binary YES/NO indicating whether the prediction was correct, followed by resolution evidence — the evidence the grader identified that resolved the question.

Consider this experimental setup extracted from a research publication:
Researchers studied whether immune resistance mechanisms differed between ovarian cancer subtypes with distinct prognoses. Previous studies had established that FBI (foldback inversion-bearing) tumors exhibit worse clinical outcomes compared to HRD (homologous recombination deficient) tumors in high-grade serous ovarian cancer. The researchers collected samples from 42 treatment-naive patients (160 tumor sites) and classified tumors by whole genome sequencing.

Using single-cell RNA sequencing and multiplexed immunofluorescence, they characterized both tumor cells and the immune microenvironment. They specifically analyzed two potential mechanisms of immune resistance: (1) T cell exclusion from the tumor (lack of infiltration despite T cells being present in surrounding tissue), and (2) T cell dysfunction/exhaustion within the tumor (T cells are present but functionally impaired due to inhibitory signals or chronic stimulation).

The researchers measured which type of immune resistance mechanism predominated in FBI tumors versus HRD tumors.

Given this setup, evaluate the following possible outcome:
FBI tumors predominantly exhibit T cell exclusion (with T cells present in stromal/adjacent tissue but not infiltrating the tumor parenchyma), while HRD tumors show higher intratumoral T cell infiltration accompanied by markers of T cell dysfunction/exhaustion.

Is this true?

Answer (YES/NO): YES